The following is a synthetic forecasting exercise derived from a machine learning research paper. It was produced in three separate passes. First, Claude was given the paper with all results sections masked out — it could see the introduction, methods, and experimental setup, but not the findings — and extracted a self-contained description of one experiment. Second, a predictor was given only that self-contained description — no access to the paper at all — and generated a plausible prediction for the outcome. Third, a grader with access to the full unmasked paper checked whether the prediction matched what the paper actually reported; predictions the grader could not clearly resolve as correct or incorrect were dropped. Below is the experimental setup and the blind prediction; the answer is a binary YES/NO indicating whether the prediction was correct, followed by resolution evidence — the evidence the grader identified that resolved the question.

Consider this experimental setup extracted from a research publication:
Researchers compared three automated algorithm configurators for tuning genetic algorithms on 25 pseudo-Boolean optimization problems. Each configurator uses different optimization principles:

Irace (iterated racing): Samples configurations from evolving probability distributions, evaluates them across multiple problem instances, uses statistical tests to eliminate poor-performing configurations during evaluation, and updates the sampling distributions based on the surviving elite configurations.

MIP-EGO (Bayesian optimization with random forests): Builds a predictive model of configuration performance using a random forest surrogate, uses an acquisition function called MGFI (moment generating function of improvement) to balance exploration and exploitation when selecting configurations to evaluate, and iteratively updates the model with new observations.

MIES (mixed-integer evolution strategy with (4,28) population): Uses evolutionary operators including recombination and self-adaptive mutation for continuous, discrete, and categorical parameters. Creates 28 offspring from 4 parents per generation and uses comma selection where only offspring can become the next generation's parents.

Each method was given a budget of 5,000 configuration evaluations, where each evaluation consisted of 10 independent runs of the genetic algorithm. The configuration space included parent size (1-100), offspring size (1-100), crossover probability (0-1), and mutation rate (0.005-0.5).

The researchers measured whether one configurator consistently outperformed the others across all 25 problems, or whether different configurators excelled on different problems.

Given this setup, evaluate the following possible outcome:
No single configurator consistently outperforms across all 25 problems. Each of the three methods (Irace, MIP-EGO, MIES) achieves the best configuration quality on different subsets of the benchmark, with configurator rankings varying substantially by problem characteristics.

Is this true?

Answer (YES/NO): YES